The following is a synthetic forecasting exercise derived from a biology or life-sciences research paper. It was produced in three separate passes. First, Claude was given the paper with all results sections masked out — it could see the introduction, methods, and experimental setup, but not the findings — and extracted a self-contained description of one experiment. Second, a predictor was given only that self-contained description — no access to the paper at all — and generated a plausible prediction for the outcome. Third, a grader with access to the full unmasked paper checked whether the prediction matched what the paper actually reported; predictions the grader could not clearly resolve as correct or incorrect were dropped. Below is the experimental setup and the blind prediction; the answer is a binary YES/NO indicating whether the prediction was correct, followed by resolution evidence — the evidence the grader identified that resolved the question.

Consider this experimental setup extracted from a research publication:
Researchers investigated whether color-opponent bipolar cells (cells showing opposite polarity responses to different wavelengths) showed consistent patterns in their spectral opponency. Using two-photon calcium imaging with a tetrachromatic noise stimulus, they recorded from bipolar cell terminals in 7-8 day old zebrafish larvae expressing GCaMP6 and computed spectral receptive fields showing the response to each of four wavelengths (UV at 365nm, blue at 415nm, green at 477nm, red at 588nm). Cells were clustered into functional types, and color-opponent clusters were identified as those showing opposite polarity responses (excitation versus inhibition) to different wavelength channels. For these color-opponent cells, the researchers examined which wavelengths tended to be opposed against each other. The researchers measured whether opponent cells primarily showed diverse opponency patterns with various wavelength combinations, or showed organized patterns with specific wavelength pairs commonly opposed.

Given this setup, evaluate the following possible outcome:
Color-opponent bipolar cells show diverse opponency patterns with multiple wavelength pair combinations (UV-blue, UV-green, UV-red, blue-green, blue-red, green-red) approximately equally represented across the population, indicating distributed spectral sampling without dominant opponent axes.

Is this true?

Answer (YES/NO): NO